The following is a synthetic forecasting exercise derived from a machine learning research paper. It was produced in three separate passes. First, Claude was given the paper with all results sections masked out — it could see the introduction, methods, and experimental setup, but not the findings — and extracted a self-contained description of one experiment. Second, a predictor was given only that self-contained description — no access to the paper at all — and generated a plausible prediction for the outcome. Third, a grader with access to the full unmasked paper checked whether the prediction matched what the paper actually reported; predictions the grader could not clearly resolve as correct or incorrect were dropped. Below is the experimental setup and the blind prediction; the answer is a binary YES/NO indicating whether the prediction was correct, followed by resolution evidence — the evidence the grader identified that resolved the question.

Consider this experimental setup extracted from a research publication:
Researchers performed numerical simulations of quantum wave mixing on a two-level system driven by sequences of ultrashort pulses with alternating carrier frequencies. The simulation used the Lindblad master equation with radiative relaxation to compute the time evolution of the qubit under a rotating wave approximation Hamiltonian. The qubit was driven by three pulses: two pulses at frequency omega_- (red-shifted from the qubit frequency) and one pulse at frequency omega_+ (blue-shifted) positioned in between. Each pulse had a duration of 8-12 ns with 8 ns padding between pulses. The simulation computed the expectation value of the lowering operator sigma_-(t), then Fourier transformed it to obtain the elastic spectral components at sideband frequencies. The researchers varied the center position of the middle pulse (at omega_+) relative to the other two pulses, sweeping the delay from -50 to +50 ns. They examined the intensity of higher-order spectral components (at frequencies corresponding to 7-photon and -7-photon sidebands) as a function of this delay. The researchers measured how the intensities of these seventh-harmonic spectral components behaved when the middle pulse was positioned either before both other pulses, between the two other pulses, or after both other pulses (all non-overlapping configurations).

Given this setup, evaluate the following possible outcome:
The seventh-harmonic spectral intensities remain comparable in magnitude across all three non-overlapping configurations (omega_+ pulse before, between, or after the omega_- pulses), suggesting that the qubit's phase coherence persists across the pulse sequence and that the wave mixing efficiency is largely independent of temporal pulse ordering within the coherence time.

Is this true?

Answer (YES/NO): NO